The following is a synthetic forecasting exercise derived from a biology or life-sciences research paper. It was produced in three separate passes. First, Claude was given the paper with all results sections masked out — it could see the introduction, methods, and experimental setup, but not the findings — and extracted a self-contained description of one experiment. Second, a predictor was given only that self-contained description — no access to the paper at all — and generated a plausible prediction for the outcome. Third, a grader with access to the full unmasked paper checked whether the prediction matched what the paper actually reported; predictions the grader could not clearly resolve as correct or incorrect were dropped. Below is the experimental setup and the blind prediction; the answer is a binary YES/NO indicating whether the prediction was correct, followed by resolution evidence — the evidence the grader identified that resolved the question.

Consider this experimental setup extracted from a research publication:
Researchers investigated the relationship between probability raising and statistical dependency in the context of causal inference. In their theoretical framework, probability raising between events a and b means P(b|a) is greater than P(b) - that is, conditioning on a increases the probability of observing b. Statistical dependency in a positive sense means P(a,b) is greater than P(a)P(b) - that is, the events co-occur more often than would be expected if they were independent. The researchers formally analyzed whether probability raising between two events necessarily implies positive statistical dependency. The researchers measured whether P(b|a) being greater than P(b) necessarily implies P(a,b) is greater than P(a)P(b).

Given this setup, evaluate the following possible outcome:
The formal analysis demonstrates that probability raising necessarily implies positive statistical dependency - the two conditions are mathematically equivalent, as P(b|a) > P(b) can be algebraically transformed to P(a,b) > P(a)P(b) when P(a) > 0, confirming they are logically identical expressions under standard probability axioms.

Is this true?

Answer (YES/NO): YES